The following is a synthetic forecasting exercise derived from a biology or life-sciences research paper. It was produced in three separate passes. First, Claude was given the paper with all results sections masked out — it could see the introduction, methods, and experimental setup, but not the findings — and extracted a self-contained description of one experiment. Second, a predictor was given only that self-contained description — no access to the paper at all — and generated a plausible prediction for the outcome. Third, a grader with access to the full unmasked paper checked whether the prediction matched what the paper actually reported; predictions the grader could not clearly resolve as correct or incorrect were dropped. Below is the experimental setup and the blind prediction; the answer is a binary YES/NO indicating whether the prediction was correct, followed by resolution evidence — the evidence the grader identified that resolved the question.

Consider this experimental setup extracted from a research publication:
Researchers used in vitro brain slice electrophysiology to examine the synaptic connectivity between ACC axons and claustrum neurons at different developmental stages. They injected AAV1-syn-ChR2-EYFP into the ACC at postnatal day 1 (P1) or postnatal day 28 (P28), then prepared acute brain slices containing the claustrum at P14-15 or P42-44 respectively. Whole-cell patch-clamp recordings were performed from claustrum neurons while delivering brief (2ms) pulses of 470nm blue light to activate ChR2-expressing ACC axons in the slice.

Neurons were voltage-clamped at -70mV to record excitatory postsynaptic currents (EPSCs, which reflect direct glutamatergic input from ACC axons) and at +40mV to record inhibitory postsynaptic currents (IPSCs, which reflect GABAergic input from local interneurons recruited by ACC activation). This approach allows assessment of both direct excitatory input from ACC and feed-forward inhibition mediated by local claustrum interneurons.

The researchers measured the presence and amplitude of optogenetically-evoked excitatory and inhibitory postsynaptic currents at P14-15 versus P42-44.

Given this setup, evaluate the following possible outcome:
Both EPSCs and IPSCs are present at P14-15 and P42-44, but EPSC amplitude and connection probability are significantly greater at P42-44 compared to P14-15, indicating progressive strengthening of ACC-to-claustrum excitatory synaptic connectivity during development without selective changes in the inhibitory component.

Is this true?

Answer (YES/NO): NO